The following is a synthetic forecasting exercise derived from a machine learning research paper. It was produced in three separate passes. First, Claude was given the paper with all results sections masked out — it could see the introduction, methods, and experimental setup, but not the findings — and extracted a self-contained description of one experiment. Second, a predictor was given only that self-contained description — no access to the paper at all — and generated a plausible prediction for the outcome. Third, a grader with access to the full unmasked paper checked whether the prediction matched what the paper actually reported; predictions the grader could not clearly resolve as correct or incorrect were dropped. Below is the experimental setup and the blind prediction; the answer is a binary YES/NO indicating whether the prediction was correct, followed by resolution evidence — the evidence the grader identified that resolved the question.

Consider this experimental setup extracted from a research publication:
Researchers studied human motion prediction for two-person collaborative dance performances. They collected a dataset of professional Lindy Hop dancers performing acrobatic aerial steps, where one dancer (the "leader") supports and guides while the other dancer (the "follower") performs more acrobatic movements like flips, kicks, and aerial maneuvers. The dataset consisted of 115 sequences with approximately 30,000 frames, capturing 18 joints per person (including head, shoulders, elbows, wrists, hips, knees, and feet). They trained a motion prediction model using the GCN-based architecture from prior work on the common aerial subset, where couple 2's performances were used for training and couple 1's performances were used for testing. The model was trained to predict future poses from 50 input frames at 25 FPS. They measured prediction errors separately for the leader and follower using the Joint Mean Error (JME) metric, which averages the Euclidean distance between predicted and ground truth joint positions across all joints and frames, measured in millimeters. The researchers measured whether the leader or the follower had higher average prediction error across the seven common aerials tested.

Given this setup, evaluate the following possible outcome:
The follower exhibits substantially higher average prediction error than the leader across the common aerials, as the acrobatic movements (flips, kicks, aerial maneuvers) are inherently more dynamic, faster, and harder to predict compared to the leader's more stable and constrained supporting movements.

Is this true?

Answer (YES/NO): YES